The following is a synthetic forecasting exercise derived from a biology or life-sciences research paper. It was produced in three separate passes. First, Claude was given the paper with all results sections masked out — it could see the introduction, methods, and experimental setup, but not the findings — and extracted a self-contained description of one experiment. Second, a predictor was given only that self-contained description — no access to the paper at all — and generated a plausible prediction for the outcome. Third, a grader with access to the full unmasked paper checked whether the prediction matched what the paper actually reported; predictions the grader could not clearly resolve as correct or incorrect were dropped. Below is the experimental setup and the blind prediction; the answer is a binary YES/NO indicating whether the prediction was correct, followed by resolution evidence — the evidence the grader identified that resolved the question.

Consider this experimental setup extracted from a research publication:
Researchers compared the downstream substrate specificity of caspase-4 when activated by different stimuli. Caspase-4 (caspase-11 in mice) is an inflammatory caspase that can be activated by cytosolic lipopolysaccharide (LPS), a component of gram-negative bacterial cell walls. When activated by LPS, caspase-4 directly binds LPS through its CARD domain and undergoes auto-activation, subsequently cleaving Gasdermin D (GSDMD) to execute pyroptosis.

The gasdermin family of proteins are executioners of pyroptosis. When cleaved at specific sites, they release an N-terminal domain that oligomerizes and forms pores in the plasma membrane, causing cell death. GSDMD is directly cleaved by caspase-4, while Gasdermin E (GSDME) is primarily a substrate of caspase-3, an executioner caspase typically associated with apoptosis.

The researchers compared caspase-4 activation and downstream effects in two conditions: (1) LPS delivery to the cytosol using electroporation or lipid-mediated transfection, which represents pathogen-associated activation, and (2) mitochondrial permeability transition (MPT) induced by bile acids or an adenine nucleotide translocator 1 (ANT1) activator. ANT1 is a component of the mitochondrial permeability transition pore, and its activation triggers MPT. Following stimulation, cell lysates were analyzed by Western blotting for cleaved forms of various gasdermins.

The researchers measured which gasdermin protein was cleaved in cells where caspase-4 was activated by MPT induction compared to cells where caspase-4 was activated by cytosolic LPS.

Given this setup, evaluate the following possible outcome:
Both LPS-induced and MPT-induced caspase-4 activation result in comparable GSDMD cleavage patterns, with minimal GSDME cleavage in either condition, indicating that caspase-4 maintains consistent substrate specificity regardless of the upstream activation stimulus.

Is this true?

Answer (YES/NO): NO